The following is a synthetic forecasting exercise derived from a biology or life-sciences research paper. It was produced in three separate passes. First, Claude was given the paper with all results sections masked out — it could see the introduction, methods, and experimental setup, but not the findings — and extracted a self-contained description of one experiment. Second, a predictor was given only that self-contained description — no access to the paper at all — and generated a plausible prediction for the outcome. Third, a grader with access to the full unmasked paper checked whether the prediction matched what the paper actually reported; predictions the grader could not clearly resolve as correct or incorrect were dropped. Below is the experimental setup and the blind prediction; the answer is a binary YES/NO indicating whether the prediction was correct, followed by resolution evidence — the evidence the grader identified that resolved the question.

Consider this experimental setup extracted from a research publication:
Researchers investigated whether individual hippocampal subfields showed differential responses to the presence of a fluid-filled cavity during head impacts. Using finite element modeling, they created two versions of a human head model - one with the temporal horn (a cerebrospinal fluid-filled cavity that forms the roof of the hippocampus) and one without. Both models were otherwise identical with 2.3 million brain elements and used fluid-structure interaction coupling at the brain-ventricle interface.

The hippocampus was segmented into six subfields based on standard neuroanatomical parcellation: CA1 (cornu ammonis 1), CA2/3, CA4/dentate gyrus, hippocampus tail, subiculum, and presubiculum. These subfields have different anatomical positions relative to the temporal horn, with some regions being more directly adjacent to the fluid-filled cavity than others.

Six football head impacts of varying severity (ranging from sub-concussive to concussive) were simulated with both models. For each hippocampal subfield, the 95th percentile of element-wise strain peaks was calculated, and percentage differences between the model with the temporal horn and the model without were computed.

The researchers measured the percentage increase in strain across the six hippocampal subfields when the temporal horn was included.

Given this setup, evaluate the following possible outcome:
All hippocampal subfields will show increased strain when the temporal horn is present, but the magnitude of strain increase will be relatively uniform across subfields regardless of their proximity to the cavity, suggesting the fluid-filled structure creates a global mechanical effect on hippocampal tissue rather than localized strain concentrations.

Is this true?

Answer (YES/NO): NO